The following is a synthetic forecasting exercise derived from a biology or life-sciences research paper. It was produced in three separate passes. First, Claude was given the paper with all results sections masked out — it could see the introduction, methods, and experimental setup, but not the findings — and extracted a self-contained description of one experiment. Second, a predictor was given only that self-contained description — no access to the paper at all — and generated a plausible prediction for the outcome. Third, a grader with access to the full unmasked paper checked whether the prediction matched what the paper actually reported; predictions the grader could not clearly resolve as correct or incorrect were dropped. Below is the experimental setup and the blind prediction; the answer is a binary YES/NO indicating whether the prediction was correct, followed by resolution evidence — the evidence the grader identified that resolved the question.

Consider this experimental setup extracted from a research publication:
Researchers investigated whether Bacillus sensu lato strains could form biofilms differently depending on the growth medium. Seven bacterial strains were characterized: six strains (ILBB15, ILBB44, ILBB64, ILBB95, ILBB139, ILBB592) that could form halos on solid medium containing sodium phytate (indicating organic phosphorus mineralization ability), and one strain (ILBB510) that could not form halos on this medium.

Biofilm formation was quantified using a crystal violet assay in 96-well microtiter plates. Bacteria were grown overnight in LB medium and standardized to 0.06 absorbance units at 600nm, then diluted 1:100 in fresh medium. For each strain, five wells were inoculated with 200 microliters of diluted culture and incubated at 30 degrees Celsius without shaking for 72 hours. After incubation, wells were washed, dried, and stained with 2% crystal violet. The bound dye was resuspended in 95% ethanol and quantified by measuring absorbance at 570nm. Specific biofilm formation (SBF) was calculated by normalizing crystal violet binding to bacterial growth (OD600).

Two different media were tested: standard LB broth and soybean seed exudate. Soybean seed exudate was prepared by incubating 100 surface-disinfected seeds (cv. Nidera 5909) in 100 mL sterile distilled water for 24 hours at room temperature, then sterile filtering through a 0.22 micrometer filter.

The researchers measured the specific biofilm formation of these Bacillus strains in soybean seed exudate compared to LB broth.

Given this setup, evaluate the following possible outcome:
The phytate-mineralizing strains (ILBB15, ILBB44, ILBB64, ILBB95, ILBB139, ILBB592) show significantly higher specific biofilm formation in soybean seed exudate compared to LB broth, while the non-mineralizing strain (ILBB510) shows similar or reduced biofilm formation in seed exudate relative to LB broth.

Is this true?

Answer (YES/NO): NO